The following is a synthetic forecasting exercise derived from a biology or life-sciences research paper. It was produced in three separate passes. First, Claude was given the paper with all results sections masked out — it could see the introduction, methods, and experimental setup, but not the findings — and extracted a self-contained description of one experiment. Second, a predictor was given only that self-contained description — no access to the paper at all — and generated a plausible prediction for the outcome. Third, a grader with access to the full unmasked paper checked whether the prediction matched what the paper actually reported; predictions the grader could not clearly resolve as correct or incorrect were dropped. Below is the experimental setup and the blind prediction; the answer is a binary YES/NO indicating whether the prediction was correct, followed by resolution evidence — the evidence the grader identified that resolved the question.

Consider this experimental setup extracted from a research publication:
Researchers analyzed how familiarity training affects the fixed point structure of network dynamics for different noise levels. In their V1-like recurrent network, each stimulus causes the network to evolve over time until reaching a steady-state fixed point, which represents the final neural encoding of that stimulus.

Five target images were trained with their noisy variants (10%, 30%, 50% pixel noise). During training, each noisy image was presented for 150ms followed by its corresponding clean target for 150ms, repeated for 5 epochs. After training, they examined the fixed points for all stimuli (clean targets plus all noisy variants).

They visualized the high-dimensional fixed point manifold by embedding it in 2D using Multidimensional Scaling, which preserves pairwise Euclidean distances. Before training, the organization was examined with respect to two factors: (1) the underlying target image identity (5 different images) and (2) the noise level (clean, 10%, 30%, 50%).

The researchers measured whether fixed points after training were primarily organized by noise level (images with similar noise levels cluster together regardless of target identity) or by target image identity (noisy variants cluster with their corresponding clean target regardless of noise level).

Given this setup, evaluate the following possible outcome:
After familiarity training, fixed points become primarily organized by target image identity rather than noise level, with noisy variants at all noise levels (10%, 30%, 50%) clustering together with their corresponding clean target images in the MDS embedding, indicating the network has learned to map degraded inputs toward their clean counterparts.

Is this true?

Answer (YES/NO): YES